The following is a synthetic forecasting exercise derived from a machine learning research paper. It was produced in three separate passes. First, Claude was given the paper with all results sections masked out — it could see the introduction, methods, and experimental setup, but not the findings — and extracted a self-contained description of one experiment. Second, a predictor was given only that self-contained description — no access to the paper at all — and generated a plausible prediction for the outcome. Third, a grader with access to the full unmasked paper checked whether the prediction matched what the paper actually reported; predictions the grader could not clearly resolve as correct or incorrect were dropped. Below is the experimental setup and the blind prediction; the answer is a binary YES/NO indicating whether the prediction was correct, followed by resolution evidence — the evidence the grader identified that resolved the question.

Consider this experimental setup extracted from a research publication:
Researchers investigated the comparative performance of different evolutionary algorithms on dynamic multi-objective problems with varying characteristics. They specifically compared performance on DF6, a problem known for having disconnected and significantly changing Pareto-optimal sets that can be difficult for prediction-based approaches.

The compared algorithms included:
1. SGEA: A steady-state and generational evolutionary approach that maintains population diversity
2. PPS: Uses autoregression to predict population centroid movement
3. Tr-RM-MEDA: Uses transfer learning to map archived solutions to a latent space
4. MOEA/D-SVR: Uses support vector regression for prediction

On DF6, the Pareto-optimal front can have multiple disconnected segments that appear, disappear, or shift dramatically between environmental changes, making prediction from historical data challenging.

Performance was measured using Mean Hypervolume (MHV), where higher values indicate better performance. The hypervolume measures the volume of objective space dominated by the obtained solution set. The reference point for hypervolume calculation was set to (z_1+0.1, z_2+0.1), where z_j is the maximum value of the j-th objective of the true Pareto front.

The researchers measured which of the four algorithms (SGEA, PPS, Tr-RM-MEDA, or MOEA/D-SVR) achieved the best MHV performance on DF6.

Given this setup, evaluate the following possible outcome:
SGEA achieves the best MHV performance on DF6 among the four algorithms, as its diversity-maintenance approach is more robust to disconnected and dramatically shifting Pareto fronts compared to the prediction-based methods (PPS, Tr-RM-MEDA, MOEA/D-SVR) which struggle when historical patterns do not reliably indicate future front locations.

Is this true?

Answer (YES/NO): YES